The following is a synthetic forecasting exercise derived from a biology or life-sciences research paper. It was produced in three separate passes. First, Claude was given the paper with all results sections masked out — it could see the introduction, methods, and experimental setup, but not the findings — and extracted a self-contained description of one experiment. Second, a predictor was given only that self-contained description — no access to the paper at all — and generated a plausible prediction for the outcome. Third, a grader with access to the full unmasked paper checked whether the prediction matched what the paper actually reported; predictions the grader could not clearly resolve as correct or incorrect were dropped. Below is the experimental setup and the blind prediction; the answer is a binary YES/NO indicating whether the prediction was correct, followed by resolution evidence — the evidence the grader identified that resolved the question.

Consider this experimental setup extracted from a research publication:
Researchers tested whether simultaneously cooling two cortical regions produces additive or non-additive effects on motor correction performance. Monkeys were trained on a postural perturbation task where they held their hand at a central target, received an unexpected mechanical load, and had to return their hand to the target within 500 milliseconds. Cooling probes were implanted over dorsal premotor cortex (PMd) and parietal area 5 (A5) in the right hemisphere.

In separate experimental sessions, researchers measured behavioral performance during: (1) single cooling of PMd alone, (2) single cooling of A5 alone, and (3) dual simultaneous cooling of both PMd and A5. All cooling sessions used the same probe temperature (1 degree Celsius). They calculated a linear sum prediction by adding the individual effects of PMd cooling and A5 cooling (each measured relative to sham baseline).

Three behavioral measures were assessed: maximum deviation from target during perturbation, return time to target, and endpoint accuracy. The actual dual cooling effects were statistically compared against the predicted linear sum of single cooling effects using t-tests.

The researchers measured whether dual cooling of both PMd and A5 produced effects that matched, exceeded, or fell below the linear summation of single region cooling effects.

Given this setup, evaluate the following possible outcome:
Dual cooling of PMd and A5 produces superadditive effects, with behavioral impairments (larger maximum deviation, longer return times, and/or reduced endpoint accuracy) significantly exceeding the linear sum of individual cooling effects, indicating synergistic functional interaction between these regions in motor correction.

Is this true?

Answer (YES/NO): NO